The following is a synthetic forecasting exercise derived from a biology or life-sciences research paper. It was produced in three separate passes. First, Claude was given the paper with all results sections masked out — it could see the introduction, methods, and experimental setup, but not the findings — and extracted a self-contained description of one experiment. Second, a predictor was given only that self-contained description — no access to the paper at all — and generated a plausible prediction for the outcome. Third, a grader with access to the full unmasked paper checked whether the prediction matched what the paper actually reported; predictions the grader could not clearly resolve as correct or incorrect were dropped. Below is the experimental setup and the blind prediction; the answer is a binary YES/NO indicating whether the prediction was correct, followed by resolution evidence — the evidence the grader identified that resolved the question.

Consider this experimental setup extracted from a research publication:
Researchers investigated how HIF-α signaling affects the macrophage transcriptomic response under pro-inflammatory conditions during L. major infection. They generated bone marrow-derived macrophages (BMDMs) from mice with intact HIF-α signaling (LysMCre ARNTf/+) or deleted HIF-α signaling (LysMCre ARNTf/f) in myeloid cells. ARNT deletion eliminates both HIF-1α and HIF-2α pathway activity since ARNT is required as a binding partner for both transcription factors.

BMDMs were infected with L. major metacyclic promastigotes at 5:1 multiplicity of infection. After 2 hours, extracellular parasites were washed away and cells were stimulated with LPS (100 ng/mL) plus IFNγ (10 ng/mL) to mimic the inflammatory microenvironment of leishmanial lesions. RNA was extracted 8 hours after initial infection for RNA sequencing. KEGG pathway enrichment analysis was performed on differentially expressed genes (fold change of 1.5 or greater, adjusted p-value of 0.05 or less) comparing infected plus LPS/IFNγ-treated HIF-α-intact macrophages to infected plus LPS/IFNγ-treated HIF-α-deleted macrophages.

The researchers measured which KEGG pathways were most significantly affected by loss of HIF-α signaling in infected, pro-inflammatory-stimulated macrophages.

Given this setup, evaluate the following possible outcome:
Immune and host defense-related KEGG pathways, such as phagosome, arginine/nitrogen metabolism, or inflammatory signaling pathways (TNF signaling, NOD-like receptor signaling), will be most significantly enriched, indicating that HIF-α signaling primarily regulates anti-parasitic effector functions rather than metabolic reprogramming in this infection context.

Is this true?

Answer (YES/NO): NO